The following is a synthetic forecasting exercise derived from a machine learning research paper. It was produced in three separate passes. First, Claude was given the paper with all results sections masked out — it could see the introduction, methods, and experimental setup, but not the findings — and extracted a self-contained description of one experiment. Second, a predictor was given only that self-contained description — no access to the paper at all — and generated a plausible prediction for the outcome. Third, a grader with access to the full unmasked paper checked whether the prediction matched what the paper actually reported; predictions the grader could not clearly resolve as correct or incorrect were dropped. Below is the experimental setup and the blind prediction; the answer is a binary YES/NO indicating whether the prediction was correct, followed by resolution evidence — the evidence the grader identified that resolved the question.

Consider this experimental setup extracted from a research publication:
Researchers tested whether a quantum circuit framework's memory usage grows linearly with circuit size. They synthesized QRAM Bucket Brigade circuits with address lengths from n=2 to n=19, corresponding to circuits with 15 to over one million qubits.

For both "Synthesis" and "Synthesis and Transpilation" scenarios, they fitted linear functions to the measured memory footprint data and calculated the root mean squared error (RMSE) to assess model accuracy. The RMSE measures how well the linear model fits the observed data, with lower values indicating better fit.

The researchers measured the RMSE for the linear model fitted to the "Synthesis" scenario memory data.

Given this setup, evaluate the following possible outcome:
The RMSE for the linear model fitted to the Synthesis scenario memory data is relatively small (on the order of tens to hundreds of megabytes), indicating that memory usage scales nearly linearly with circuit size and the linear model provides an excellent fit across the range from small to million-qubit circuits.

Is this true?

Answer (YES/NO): NO